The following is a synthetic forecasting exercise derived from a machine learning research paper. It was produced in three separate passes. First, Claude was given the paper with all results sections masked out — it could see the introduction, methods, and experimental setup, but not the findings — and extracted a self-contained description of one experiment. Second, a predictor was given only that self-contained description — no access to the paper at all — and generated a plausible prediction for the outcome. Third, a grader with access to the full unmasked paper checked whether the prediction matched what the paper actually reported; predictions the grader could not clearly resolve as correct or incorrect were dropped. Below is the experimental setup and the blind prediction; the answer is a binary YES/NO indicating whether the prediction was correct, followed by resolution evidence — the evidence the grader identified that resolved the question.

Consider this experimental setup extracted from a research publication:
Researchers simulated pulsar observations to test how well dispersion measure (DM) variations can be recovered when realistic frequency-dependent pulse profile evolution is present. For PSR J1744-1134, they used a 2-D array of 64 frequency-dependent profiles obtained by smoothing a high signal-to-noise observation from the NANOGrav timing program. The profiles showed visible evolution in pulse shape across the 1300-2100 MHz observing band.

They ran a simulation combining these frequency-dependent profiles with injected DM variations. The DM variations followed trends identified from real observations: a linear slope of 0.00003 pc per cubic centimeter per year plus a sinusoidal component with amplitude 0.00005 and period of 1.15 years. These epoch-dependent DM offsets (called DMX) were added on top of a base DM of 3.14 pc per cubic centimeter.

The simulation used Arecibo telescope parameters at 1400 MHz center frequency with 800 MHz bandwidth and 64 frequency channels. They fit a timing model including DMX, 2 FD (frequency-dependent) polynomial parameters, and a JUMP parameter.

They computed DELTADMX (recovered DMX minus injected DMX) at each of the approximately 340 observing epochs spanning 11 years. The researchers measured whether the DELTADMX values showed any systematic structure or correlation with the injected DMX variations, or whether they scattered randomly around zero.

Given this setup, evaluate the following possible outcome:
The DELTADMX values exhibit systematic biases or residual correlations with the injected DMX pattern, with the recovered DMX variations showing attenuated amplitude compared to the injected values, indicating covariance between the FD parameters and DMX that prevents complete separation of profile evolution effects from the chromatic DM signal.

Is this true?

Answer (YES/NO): NO